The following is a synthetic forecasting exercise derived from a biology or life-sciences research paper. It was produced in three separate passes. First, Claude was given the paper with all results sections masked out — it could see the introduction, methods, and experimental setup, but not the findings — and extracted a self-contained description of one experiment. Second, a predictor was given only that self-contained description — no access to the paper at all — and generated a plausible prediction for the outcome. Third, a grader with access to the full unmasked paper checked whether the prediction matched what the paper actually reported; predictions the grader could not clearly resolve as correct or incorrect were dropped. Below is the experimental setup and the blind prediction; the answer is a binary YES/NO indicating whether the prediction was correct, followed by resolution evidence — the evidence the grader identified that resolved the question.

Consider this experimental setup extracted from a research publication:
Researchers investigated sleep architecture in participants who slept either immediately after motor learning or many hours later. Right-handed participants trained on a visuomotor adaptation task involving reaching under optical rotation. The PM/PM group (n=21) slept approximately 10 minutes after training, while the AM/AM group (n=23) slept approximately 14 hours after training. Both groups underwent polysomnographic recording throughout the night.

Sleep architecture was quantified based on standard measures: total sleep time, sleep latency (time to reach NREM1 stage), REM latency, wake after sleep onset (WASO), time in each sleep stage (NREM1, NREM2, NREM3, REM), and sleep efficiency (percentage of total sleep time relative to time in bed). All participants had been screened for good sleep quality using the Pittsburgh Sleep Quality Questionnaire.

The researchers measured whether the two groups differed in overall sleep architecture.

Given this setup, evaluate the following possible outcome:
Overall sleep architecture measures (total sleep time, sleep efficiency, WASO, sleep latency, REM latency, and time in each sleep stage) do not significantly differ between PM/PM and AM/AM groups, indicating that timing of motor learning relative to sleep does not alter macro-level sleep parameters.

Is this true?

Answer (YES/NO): YES